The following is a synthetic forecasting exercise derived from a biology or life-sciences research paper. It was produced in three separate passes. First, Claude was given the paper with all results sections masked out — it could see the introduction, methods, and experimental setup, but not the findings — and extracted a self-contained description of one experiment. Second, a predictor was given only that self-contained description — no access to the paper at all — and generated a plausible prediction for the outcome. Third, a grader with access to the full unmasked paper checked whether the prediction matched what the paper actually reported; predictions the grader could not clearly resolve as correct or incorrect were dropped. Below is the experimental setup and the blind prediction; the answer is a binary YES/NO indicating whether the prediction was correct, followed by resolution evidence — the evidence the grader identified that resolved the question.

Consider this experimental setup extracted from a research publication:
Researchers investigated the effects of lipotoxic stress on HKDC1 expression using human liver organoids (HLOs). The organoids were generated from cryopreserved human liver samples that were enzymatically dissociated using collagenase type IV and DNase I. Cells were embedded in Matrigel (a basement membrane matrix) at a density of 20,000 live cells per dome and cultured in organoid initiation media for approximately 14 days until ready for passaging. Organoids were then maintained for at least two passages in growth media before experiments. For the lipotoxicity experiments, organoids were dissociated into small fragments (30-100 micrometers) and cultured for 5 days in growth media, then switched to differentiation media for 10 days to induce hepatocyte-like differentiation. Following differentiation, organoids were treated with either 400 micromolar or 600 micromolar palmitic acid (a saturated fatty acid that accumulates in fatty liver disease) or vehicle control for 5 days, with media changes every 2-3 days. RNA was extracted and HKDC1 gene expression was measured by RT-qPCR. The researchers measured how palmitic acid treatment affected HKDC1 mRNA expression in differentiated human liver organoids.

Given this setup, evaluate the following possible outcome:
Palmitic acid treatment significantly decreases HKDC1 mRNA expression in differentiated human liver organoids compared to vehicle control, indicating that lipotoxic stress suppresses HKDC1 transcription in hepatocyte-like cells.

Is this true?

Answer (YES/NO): NO